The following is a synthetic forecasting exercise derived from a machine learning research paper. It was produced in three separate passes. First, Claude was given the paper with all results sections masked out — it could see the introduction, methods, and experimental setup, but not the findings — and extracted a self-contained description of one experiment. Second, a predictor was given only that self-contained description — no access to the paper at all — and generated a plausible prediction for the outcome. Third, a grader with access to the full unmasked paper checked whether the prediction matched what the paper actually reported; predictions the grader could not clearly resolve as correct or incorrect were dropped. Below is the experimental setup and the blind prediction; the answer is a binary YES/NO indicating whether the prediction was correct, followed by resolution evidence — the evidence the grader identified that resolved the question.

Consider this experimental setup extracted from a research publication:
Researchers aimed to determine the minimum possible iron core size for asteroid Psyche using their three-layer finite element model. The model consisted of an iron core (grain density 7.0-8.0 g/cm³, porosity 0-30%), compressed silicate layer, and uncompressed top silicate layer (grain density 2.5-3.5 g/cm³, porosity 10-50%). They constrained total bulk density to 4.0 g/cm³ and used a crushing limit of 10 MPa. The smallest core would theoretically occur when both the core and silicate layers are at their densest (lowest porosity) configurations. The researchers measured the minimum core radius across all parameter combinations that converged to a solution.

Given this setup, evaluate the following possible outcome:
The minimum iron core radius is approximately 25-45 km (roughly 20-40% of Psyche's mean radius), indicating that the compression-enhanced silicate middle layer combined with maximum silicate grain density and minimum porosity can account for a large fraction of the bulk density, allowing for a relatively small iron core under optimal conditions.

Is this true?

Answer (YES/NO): NO